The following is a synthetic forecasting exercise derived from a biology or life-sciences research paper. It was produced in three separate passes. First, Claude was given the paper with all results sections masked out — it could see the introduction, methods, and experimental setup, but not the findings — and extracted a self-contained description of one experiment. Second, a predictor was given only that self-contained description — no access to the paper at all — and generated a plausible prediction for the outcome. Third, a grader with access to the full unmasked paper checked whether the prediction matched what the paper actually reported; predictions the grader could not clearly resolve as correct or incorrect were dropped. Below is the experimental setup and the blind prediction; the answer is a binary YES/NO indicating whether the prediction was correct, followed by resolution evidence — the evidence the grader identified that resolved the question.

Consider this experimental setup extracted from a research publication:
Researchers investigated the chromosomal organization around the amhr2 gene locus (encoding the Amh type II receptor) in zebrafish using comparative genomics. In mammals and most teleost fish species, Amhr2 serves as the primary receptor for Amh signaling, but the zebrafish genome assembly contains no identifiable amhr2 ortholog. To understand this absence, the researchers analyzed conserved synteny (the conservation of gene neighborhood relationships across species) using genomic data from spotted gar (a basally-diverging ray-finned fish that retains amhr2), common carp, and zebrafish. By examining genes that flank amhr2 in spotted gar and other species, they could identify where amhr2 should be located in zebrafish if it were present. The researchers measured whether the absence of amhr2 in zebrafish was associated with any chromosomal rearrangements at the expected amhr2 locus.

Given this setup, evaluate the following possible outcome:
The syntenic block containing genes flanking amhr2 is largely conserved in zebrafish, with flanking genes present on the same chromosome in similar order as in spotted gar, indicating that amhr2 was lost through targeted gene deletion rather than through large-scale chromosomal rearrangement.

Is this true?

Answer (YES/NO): NO